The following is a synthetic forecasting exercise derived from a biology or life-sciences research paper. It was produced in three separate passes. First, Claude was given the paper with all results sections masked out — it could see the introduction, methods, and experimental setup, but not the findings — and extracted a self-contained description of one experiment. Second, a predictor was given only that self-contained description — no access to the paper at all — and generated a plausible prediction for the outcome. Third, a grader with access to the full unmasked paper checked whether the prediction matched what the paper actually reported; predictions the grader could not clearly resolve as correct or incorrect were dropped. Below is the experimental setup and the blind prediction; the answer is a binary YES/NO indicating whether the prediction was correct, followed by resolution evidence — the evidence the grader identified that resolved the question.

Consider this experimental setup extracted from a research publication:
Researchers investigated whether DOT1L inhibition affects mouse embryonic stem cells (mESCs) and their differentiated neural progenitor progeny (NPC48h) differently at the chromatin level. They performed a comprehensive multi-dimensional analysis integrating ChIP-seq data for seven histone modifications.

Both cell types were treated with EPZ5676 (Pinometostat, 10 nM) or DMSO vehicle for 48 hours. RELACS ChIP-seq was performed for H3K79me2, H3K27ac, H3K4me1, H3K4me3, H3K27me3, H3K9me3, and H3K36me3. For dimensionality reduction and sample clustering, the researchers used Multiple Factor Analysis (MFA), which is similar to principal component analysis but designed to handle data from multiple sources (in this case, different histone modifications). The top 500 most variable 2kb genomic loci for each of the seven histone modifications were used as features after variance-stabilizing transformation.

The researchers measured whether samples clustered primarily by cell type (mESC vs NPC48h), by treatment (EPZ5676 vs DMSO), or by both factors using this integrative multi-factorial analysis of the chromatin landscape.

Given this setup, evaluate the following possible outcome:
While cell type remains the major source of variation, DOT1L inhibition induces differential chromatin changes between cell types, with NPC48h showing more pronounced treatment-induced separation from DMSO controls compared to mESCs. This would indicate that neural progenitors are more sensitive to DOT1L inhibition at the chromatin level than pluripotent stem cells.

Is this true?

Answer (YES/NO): NO